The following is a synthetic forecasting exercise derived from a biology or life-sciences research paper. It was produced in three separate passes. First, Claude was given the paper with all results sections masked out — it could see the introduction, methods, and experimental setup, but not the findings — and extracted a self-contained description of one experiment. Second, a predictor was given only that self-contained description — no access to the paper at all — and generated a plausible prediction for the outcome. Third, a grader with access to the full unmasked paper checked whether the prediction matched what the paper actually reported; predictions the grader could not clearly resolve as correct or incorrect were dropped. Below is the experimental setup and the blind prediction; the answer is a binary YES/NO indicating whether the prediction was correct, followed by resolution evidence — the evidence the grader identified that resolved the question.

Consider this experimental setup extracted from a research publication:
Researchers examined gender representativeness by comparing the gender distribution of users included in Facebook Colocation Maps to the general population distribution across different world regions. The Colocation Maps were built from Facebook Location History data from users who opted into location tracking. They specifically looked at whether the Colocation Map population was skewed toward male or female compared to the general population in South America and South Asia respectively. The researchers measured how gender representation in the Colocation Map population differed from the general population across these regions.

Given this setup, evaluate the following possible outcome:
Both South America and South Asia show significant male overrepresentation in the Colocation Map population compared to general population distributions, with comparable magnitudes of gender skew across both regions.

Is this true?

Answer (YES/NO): NO